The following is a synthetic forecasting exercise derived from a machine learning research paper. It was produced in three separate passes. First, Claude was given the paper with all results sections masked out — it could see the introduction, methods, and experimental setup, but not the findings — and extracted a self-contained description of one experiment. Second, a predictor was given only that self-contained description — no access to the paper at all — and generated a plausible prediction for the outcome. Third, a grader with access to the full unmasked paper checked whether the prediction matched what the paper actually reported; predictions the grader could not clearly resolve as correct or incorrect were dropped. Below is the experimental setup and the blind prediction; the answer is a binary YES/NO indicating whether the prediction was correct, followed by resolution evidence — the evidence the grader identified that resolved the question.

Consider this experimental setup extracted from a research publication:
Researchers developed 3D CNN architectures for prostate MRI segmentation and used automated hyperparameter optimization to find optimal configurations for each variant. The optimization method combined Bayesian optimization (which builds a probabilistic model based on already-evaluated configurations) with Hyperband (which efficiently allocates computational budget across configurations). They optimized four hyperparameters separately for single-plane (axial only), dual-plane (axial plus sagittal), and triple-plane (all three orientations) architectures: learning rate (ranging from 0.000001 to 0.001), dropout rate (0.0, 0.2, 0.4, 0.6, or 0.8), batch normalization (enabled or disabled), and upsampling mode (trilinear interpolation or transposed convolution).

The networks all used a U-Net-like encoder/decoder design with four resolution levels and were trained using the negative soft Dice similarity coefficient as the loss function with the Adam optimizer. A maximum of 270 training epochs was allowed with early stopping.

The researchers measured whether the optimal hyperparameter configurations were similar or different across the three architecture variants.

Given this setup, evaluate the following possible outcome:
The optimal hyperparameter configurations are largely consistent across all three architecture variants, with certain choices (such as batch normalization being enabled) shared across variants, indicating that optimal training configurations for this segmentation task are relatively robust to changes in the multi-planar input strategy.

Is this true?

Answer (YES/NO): NO